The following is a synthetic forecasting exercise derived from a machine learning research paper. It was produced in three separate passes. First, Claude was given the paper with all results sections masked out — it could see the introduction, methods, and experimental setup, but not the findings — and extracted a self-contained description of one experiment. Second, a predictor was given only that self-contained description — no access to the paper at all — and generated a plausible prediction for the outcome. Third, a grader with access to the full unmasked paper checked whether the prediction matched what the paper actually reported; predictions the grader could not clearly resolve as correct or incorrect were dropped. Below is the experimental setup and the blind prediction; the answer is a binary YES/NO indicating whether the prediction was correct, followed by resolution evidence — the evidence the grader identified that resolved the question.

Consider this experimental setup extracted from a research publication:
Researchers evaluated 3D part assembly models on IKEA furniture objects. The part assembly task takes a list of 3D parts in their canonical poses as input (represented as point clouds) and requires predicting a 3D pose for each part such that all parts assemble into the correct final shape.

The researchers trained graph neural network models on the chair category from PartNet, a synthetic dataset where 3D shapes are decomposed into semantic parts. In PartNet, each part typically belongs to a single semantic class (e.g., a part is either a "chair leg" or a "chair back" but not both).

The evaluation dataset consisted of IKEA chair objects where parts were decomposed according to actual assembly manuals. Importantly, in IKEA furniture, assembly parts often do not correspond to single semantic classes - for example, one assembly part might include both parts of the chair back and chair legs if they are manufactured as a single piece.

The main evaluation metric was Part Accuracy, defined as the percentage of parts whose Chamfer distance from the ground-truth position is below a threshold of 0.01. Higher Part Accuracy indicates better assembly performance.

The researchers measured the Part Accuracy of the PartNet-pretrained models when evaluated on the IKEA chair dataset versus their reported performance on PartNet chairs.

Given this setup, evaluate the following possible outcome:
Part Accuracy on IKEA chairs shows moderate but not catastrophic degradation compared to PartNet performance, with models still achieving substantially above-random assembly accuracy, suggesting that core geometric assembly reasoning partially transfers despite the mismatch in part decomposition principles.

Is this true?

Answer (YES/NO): NO